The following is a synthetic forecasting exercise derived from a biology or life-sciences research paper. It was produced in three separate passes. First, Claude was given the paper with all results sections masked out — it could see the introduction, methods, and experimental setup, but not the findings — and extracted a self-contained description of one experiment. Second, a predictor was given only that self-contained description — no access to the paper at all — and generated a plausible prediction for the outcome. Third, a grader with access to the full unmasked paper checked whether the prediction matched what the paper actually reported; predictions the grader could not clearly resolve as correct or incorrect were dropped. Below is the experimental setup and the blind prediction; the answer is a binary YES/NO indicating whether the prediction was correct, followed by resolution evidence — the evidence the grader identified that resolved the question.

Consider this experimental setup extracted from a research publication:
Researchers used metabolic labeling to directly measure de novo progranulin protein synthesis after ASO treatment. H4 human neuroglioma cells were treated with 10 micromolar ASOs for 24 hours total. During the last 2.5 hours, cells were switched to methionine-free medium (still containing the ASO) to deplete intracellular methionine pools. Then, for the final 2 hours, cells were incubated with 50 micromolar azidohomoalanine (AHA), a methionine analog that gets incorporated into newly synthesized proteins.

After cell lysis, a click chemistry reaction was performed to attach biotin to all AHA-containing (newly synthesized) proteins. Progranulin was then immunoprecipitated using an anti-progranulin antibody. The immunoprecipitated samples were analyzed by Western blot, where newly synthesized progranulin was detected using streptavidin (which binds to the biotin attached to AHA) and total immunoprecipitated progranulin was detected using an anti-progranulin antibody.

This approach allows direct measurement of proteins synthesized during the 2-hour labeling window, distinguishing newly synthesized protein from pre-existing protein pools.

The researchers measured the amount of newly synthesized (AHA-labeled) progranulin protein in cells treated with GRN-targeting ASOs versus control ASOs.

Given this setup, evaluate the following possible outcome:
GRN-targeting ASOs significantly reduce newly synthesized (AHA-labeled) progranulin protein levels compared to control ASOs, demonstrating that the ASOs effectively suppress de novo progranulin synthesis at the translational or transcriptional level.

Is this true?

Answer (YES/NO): NO